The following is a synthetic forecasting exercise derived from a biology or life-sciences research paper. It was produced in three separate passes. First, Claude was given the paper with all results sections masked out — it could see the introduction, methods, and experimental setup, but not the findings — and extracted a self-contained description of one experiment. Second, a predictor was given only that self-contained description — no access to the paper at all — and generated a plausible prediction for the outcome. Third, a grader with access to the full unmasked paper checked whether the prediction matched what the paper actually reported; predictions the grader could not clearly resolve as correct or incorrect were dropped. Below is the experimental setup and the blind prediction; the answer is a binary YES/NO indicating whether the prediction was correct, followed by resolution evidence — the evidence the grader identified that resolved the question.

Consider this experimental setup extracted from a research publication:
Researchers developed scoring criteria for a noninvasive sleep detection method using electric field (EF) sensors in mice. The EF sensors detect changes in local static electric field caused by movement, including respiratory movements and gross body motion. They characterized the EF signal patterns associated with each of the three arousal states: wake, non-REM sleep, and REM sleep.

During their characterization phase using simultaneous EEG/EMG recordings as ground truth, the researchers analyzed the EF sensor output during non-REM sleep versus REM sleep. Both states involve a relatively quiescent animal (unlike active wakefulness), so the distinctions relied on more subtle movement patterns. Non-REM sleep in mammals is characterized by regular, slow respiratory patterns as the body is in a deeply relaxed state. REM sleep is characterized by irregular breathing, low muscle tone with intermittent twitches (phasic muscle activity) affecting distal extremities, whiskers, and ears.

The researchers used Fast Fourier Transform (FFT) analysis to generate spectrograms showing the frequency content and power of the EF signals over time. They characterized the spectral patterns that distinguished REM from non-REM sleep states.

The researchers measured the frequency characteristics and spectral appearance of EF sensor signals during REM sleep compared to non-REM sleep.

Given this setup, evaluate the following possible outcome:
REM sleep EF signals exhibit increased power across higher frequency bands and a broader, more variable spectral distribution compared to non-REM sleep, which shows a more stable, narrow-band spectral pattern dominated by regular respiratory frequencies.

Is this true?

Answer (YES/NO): YES